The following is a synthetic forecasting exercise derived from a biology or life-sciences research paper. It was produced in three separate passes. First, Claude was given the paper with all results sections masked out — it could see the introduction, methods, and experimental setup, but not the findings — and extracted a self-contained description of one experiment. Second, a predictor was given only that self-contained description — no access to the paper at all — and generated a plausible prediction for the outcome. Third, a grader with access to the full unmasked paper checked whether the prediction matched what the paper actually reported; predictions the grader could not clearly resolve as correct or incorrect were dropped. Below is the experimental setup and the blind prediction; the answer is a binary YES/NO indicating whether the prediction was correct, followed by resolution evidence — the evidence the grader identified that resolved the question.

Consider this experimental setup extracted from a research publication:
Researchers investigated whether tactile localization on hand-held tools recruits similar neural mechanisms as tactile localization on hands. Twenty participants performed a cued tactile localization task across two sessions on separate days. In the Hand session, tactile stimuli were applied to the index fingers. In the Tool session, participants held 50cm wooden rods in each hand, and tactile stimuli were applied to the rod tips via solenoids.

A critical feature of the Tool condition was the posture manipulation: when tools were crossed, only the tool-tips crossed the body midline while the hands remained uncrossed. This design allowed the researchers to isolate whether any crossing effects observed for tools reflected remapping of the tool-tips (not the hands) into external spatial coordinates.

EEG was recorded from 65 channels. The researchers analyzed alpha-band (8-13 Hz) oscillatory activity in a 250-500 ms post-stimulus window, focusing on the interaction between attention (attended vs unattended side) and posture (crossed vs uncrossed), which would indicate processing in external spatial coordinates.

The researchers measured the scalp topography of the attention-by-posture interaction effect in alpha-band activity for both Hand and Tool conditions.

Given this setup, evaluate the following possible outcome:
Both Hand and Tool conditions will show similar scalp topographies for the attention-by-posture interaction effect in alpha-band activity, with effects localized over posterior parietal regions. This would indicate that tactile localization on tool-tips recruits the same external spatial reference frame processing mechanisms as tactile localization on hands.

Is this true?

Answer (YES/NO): YES